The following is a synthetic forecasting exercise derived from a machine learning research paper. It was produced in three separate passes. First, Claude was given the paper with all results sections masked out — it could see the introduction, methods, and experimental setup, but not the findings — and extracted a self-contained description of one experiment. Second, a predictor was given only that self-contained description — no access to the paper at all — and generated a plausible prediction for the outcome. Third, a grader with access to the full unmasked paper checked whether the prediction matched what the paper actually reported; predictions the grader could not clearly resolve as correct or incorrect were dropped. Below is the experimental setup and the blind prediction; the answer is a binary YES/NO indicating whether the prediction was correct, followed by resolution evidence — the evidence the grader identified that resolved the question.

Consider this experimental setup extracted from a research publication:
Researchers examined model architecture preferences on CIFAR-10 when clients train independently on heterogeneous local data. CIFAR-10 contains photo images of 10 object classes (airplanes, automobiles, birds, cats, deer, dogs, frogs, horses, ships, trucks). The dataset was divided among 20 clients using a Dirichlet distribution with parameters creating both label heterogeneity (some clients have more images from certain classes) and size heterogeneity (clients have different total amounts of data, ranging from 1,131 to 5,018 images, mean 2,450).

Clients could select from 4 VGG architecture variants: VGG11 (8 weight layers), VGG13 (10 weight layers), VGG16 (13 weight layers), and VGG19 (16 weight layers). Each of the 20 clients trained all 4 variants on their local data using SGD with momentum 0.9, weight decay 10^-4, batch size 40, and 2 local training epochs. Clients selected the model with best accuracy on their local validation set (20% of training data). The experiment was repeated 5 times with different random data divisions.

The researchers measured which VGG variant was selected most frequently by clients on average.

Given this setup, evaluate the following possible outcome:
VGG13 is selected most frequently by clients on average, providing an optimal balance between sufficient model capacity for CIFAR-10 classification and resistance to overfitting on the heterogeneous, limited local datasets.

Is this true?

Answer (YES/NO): YES